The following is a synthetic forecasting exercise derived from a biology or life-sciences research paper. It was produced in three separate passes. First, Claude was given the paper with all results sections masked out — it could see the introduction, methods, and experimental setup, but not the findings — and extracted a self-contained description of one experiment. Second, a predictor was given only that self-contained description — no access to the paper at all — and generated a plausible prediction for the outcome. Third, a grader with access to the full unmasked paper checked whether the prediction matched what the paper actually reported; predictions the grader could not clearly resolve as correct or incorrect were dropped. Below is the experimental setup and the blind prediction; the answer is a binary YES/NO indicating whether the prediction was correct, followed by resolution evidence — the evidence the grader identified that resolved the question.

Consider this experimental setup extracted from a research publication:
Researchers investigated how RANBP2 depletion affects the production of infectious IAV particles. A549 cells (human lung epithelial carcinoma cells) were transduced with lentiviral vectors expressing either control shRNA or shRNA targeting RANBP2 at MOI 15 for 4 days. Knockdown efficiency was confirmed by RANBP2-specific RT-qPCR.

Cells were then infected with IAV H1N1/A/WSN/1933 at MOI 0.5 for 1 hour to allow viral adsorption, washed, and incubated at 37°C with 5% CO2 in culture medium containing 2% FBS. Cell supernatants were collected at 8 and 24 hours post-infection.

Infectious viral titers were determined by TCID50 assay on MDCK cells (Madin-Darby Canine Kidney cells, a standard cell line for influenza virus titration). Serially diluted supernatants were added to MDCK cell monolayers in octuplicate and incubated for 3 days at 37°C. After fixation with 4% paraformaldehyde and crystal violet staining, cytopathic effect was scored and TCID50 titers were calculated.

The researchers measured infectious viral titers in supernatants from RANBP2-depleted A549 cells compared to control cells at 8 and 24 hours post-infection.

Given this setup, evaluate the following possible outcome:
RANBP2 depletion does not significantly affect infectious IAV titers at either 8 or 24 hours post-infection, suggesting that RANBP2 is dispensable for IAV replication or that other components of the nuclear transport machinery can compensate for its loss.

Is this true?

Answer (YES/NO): YES